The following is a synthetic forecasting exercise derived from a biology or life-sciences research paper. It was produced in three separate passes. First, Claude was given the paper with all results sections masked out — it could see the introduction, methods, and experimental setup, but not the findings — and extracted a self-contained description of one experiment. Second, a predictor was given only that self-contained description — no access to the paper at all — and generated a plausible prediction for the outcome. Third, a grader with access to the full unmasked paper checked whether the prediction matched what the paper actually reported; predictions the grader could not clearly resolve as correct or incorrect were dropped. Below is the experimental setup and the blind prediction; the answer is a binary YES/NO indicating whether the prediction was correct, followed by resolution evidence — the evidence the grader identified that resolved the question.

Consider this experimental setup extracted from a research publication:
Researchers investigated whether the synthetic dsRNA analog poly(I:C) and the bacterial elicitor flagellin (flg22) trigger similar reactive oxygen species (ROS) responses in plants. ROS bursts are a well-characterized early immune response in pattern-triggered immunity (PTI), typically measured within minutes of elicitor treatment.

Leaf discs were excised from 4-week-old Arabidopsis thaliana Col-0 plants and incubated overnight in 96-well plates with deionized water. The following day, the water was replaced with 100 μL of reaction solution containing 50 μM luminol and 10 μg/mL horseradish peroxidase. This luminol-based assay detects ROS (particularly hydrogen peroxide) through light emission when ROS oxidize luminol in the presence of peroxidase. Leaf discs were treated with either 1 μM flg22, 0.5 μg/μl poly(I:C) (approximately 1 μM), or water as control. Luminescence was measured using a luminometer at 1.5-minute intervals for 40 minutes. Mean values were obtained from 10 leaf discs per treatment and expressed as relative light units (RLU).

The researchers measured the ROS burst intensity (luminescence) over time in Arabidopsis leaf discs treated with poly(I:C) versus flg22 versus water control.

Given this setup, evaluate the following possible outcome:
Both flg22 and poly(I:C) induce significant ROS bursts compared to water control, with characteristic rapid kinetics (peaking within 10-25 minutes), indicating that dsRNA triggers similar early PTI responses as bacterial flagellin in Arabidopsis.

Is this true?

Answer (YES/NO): NO